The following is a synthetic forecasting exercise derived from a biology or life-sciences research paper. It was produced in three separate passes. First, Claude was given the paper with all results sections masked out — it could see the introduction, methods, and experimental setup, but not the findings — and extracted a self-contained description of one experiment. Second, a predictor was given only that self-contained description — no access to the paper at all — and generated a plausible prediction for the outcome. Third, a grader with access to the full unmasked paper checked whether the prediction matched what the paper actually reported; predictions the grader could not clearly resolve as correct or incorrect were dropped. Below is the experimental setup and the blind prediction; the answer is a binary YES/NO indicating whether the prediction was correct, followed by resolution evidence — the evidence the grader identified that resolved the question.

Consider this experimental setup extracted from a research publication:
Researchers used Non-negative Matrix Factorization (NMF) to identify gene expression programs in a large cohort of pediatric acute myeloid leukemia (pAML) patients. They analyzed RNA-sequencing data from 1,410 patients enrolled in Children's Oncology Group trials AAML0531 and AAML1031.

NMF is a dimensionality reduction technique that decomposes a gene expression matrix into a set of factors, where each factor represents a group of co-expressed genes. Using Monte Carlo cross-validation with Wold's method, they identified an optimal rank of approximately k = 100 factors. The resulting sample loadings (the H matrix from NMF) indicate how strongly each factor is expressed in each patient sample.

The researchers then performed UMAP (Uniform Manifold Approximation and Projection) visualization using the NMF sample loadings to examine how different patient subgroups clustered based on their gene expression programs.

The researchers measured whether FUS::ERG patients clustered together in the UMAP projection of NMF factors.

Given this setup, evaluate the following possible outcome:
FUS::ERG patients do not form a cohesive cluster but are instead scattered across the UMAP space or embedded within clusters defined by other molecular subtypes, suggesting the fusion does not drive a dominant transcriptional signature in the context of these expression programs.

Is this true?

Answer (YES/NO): NO